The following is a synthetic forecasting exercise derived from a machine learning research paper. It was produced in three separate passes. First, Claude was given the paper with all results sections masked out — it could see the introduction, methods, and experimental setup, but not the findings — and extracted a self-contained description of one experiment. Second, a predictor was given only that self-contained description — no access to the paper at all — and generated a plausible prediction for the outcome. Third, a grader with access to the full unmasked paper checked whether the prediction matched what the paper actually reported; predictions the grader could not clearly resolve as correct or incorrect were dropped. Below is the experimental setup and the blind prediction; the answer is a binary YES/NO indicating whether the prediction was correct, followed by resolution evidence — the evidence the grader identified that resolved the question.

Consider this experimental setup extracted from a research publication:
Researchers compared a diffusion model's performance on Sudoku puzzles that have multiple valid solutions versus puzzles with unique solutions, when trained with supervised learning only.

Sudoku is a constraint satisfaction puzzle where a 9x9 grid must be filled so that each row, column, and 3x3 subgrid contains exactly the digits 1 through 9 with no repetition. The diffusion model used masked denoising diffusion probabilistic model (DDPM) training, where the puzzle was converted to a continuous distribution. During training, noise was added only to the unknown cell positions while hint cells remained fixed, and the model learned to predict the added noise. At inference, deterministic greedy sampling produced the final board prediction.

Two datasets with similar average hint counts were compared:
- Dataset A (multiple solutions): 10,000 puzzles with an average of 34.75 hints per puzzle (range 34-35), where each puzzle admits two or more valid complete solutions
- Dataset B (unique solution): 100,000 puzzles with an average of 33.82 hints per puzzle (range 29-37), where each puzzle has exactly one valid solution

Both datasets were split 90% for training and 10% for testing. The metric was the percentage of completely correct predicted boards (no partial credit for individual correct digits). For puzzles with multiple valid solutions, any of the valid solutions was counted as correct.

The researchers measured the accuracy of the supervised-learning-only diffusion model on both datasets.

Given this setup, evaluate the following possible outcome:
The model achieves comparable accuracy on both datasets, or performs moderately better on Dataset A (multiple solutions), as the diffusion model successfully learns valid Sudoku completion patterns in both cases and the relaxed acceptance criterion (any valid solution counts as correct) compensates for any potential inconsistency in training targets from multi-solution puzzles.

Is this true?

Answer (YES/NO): NO